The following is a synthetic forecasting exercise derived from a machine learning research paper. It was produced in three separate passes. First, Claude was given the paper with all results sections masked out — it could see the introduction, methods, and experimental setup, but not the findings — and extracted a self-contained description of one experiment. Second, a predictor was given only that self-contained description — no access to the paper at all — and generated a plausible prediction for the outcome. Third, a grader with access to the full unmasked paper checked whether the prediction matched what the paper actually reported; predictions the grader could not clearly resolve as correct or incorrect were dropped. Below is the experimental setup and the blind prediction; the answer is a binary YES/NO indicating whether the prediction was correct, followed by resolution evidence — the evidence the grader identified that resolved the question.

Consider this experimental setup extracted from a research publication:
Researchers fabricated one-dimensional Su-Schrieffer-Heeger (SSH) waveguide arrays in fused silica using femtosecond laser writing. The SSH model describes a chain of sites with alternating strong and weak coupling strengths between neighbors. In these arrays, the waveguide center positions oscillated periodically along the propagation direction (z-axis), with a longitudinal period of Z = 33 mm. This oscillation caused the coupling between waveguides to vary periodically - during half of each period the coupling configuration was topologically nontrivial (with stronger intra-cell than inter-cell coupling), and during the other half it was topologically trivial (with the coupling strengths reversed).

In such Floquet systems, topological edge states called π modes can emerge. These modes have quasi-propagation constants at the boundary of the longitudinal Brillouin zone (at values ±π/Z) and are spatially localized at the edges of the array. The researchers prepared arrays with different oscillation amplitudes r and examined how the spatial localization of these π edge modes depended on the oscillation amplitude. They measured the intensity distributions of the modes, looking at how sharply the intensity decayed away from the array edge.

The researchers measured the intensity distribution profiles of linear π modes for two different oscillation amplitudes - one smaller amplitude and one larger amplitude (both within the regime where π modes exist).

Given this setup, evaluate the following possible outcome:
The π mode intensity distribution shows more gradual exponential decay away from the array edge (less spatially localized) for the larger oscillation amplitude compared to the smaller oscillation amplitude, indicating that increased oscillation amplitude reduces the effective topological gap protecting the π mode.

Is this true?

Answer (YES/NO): NO